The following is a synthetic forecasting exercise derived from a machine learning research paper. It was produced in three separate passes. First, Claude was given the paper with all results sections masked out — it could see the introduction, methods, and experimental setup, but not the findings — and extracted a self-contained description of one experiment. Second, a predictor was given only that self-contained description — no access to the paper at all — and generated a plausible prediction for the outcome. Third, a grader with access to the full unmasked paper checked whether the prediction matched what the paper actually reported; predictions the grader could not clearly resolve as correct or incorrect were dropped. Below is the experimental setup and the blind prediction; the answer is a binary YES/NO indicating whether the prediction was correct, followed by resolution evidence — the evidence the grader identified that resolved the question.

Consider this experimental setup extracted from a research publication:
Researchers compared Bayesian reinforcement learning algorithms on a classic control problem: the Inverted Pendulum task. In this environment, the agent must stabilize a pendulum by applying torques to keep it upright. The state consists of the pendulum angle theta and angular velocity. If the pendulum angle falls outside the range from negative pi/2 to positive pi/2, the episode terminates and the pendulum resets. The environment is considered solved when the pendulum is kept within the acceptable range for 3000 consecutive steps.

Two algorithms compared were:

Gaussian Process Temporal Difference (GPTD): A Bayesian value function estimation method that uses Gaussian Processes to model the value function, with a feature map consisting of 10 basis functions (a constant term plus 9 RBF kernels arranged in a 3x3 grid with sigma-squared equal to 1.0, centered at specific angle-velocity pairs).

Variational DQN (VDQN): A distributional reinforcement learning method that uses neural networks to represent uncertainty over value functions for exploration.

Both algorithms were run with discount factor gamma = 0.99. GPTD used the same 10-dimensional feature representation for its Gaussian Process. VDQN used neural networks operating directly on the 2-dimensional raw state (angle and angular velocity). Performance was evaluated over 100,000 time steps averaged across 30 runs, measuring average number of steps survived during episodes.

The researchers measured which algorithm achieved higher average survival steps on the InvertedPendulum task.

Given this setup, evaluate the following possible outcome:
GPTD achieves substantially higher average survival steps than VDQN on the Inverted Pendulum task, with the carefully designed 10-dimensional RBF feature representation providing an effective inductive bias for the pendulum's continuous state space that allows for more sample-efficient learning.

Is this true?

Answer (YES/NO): NO